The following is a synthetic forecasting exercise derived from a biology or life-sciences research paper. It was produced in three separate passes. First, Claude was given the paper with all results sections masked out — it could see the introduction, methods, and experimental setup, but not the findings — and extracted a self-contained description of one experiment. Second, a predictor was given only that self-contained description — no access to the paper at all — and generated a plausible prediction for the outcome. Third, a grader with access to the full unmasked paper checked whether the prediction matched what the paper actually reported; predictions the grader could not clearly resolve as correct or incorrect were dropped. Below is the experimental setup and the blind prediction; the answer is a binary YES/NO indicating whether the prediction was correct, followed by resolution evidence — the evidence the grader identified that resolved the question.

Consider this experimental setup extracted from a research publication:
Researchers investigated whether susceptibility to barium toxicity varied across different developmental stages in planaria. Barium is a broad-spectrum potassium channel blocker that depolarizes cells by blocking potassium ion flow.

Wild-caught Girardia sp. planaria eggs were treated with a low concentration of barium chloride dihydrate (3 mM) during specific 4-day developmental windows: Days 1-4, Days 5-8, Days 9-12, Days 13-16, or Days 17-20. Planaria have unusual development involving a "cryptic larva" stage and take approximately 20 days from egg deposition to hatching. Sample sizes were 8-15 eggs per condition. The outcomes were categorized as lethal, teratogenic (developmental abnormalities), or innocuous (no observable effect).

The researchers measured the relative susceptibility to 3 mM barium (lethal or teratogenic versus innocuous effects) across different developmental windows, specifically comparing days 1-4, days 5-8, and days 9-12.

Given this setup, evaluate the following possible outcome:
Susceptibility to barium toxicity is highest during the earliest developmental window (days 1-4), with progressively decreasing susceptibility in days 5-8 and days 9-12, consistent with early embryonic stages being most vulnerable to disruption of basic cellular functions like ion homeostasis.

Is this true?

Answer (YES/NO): NO